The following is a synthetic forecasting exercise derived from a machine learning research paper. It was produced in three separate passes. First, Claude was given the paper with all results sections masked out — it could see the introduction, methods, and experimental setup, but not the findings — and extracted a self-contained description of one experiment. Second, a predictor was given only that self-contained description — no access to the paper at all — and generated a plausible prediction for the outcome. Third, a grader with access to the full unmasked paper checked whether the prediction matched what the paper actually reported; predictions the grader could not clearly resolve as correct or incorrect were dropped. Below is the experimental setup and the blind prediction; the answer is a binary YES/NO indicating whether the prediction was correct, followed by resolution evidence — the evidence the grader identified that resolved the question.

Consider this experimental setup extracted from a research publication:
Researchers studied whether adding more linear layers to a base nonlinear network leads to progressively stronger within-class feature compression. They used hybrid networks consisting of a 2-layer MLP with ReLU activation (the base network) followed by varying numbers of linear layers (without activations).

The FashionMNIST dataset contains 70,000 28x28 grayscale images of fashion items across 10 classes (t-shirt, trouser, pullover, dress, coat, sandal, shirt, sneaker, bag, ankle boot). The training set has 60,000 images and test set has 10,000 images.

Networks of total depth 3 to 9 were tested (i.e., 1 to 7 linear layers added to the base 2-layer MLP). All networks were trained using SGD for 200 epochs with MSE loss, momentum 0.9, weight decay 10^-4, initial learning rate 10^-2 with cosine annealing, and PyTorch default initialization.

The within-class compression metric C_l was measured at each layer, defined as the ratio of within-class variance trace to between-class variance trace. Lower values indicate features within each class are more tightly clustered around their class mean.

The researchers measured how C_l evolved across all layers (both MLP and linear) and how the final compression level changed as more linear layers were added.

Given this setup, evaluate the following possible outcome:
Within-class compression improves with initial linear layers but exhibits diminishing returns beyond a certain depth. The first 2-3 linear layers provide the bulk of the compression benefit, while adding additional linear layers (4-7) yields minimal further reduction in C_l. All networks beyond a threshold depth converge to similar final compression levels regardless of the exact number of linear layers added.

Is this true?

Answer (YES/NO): NO